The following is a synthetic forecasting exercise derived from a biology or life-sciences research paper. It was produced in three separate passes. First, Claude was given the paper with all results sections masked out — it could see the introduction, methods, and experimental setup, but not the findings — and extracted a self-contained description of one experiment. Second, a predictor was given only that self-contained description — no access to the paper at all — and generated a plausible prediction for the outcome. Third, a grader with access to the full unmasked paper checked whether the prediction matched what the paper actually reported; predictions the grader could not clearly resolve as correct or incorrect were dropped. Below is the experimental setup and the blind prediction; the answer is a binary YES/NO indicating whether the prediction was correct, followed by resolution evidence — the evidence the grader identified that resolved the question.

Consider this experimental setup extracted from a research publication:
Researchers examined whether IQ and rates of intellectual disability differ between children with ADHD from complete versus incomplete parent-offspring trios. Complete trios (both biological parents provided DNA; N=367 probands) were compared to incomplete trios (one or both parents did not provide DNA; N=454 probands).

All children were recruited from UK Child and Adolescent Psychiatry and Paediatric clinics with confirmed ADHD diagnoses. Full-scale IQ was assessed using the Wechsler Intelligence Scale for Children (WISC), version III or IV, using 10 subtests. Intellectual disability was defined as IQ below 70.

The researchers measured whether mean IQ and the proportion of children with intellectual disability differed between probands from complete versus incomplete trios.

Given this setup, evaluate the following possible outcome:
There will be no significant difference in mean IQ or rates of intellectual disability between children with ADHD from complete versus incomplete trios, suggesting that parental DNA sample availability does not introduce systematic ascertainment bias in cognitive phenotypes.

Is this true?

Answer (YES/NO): NO